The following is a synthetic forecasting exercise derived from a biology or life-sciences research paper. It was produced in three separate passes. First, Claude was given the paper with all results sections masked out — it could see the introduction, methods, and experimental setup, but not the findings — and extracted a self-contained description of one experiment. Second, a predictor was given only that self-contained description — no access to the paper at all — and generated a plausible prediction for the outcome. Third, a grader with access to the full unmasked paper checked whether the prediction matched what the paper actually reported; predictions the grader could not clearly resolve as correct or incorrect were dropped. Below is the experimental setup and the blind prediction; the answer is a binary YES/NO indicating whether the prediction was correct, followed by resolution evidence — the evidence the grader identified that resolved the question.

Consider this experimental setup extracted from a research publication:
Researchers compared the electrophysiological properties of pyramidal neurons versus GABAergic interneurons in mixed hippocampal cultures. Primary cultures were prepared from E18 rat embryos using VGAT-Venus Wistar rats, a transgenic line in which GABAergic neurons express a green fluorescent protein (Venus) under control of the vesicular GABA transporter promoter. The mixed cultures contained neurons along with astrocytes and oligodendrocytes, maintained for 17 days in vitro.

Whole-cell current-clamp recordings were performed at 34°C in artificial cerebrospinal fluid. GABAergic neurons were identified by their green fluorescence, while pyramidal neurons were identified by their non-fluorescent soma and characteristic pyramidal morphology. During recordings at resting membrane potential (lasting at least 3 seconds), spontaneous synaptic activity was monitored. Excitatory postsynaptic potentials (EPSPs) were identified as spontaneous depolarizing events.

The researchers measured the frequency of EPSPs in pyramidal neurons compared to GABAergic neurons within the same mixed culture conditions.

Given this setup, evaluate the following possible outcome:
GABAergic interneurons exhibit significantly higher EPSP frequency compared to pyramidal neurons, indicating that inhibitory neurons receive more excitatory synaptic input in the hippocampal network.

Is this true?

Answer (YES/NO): YES